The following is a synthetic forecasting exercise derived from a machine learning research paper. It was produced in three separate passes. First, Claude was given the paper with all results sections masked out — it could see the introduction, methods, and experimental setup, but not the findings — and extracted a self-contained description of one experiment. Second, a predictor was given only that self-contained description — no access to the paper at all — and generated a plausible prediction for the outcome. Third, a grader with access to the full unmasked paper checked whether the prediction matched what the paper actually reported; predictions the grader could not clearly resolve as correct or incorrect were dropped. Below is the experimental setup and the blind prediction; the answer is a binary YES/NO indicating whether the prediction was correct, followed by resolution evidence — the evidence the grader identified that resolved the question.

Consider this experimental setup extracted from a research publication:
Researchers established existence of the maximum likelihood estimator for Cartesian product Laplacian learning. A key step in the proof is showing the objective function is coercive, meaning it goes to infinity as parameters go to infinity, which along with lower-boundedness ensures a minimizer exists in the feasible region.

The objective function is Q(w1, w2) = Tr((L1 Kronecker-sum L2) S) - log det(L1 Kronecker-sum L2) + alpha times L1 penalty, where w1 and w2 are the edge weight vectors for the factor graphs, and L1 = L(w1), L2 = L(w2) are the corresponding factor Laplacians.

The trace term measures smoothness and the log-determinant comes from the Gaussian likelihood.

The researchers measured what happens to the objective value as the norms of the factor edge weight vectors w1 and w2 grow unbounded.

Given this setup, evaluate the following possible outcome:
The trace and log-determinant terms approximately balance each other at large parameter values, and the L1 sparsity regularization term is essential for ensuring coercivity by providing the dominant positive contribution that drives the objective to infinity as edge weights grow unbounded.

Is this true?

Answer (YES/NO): NO